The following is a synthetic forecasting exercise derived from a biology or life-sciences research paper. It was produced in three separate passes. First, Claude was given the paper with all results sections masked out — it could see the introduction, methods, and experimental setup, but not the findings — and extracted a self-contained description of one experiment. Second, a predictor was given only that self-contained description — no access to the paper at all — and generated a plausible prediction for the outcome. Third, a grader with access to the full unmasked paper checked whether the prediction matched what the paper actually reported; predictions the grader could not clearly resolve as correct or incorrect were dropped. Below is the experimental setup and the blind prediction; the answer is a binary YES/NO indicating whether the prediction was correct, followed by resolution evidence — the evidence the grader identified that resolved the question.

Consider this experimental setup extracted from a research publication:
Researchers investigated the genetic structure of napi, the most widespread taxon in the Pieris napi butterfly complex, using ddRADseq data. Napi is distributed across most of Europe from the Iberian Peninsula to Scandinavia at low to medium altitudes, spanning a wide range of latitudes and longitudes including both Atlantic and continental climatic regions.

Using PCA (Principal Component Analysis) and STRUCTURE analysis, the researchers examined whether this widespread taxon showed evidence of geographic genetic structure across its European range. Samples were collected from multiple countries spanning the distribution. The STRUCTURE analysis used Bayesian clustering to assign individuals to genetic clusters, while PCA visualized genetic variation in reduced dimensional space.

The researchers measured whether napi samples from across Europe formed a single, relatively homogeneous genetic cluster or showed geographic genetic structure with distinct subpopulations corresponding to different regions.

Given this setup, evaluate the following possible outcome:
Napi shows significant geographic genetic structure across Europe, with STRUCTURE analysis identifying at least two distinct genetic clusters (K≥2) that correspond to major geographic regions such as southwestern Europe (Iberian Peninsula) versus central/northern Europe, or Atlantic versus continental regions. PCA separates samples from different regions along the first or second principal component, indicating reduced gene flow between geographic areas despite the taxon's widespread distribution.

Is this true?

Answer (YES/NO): NO